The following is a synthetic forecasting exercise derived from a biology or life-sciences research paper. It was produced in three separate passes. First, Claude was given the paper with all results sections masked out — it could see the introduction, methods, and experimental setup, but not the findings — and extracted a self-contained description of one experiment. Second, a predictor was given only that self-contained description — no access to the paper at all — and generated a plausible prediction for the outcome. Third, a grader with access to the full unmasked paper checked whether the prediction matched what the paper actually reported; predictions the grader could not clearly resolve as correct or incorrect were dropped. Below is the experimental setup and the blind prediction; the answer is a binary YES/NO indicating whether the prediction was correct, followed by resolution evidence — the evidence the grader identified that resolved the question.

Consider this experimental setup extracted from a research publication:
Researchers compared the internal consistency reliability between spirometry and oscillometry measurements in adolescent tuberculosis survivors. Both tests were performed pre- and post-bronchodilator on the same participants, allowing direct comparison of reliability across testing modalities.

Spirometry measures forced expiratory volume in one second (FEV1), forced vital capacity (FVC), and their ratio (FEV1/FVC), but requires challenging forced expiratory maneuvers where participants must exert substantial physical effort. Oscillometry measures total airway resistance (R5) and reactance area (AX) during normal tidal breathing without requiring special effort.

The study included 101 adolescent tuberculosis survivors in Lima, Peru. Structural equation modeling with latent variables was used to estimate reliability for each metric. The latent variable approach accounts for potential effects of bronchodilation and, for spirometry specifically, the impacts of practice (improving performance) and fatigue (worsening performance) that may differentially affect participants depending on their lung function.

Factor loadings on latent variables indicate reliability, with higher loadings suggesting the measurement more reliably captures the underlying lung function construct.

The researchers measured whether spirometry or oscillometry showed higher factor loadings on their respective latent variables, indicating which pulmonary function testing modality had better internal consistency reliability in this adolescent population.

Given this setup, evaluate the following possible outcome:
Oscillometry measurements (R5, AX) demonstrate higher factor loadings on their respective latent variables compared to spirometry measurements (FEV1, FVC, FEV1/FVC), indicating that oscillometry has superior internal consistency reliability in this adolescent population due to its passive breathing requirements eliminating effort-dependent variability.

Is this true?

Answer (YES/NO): YES